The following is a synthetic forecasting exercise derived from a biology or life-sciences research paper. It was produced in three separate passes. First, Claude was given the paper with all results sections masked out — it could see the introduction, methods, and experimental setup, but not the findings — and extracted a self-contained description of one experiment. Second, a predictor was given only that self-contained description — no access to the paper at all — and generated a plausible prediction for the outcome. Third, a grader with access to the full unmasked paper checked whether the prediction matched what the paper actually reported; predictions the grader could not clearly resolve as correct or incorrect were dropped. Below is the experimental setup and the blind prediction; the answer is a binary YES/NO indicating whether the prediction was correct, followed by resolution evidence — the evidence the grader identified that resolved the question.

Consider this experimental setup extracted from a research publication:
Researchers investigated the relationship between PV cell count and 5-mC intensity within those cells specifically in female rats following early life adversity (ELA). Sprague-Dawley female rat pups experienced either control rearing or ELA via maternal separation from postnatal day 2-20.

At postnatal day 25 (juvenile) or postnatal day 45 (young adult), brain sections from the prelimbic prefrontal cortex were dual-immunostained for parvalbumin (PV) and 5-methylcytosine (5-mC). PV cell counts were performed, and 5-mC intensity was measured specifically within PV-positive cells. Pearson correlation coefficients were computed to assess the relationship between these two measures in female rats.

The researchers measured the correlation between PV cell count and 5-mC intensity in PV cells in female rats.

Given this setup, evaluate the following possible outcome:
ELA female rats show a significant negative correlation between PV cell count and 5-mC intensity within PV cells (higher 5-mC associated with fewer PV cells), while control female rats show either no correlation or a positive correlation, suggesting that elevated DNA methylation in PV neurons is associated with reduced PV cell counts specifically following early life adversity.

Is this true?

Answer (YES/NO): YES